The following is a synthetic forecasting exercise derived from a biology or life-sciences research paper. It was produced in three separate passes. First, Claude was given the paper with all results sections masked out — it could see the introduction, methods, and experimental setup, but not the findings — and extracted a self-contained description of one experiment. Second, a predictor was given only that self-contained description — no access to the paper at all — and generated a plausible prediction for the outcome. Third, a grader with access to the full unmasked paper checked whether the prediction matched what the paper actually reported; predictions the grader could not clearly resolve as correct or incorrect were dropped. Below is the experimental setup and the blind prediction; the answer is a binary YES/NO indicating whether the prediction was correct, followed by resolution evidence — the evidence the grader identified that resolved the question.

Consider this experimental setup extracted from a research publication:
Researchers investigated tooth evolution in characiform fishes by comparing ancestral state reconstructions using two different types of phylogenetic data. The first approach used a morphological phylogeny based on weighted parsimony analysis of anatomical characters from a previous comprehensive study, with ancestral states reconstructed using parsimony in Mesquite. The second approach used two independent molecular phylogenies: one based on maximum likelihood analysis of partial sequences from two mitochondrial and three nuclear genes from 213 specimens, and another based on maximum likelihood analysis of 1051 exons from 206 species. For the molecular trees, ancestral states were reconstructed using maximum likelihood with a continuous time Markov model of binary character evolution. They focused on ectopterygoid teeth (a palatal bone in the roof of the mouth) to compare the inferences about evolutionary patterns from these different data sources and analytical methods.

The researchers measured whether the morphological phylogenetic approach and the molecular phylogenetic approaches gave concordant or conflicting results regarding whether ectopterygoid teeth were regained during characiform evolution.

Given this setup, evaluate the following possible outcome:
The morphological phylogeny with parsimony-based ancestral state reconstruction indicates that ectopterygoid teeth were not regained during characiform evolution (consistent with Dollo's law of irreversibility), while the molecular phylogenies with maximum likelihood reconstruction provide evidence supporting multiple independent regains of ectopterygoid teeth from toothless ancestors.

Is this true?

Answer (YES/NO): NO